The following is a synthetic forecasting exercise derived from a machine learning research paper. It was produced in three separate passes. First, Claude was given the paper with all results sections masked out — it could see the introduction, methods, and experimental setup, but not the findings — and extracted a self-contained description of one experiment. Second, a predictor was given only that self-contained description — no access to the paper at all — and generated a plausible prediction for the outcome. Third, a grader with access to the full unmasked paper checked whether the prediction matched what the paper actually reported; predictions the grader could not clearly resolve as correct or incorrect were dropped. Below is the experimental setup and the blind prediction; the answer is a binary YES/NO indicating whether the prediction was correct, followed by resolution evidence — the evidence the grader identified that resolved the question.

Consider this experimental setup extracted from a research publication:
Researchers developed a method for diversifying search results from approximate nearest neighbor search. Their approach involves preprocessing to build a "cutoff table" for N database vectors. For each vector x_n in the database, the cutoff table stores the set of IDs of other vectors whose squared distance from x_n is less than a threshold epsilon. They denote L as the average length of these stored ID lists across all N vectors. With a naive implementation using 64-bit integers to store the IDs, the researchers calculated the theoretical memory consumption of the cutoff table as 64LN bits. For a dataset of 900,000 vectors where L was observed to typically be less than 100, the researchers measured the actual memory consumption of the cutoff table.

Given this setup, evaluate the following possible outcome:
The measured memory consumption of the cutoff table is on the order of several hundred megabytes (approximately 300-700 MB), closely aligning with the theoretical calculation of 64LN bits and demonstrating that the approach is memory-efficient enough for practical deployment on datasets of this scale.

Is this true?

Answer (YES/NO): NO